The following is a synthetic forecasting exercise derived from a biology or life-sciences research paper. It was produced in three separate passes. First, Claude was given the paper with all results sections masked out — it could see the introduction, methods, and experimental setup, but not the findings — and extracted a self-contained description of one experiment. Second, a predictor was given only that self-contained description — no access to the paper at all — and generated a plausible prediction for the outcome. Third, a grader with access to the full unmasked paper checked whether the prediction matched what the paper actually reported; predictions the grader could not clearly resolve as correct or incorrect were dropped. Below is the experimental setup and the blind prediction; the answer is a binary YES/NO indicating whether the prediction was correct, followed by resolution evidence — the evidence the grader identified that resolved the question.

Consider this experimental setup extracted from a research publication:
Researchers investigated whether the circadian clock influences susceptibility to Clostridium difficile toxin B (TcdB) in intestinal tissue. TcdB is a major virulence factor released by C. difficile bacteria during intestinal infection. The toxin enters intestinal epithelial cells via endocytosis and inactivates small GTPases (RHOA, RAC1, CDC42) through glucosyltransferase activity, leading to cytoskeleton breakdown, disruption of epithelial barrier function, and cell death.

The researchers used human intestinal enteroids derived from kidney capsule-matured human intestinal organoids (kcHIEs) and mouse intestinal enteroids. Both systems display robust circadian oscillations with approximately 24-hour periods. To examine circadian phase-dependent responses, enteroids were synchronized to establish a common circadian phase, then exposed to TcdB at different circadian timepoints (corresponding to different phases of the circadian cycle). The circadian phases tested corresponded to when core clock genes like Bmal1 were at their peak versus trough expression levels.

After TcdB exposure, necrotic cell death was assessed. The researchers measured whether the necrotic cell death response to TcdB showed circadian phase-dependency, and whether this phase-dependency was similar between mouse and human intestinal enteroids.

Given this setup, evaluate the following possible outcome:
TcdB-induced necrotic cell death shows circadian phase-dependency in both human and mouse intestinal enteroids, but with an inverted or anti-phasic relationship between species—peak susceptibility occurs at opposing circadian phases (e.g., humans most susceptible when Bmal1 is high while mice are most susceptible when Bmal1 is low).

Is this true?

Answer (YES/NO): YES